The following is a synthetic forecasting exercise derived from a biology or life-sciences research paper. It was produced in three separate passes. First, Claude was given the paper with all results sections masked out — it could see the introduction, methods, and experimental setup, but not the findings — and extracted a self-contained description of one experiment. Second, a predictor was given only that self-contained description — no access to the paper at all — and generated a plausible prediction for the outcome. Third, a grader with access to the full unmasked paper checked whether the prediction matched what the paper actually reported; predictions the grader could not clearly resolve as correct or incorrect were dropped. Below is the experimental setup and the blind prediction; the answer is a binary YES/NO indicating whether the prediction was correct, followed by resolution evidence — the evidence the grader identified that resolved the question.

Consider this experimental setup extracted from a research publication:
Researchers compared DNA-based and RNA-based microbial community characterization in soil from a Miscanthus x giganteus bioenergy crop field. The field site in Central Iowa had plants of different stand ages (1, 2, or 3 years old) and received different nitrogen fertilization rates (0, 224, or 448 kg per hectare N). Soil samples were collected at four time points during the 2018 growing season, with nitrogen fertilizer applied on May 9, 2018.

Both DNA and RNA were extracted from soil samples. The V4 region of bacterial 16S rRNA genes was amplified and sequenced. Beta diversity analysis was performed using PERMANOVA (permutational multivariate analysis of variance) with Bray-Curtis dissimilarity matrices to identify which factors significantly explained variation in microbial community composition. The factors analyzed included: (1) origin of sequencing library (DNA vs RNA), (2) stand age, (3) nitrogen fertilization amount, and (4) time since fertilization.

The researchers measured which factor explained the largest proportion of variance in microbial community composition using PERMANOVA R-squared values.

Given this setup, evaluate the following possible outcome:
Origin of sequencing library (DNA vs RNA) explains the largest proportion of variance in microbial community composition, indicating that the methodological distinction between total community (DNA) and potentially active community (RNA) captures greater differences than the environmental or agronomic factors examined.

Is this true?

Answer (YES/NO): YES